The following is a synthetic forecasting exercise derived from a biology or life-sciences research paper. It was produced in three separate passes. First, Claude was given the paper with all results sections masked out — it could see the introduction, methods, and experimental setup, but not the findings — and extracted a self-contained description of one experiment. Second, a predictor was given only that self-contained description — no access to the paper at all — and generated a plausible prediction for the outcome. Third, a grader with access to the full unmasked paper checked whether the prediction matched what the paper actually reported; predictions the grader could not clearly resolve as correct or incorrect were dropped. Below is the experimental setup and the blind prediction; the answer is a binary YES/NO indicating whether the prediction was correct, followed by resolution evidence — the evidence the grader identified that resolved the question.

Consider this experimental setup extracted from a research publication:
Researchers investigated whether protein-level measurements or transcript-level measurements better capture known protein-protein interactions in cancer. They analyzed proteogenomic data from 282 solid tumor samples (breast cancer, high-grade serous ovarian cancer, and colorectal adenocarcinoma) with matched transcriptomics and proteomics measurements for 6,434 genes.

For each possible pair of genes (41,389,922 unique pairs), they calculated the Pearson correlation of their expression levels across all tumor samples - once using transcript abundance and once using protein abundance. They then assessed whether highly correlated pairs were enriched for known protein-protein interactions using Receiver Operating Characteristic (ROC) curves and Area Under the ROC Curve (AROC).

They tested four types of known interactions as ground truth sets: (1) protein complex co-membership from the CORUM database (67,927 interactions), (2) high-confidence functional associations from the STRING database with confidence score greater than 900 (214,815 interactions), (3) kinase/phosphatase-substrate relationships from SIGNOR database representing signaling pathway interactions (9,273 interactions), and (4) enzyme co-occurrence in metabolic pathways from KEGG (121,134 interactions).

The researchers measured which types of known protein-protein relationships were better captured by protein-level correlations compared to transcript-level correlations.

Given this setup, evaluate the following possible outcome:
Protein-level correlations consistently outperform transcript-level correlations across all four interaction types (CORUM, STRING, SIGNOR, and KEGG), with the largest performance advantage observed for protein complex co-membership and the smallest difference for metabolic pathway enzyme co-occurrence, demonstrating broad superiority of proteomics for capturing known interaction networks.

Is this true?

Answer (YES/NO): NO